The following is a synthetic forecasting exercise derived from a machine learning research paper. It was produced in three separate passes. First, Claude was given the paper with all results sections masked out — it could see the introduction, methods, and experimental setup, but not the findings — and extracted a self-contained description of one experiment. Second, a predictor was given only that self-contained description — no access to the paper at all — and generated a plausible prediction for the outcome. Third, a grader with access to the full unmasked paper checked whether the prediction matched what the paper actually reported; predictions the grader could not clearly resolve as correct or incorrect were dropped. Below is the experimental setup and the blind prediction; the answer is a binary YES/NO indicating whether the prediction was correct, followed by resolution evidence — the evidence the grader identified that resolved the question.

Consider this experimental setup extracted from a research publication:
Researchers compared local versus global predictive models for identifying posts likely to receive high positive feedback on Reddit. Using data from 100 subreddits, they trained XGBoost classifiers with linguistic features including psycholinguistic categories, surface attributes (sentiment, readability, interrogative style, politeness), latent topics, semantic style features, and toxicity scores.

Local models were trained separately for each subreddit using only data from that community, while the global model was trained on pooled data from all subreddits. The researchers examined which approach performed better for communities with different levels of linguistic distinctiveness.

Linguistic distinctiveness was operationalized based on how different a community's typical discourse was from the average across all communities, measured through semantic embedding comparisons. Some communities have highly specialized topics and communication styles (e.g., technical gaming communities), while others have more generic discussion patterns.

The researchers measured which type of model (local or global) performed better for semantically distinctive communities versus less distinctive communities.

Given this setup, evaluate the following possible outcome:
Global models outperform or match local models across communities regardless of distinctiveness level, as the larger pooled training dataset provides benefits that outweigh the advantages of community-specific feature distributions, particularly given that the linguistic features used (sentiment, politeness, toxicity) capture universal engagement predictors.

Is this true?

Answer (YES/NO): NO